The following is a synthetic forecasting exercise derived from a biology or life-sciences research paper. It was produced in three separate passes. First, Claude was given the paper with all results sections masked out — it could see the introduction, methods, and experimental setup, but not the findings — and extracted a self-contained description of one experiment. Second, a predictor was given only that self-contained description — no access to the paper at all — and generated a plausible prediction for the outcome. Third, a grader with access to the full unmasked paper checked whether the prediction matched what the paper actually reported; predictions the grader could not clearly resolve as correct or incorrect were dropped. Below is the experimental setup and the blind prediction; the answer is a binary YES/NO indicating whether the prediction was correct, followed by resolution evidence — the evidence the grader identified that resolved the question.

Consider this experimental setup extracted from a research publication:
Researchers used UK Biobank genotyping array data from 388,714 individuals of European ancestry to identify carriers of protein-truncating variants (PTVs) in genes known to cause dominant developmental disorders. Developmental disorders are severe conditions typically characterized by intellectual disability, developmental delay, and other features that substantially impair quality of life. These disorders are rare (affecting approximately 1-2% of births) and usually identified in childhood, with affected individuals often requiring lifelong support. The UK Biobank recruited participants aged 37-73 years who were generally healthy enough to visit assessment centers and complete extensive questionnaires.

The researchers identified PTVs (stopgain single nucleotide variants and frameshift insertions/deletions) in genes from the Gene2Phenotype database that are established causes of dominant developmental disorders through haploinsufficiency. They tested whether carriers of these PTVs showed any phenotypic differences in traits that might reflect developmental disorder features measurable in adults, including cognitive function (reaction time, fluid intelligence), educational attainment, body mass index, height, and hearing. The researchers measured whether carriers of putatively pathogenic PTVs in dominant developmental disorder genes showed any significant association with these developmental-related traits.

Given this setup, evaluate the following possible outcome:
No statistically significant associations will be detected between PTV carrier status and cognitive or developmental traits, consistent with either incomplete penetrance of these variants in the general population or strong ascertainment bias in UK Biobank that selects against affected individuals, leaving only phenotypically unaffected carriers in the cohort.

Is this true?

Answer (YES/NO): YES